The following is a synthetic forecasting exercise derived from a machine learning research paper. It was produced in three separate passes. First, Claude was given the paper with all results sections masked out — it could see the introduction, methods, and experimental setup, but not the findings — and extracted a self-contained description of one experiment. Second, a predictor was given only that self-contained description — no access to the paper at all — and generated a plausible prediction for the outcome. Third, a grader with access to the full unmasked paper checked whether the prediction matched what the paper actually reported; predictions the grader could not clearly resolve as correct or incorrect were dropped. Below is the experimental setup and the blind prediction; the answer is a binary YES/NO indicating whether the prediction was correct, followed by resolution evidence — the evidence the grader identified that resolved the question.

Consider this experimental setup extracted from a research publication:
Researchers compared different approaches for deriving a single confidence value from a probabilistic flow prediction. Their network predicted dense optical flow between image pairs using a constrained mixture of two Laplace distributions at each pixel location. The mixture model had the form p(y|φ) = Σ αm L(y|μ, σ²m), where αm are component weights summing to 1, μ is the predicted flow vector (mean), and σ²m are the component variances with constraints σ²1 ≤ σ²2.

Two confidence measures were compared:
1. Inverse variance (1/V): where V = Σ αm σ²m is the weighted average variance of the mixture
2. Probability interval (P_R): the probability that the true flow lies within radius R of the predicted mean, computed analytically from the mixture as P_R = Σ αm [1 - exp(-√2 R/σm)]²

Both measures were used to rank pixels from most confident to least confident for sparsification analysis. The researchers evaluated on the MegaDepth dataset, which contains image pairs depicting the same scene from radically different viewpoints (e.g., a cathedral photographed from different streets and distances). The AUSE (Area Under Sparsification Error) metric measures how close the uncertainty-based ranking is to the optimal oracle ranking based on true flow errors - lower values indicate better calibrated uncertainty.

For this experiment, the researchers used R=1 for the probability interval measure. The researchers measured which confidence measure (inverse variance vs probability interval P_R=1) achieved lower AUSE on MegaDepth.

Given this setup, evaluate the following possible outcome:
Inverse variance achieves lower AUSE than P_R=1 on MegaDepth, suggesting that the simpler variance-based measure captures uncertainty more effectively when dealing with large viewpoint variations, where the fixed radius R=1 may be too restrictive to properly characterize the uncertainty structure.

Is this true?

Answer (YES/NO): NO